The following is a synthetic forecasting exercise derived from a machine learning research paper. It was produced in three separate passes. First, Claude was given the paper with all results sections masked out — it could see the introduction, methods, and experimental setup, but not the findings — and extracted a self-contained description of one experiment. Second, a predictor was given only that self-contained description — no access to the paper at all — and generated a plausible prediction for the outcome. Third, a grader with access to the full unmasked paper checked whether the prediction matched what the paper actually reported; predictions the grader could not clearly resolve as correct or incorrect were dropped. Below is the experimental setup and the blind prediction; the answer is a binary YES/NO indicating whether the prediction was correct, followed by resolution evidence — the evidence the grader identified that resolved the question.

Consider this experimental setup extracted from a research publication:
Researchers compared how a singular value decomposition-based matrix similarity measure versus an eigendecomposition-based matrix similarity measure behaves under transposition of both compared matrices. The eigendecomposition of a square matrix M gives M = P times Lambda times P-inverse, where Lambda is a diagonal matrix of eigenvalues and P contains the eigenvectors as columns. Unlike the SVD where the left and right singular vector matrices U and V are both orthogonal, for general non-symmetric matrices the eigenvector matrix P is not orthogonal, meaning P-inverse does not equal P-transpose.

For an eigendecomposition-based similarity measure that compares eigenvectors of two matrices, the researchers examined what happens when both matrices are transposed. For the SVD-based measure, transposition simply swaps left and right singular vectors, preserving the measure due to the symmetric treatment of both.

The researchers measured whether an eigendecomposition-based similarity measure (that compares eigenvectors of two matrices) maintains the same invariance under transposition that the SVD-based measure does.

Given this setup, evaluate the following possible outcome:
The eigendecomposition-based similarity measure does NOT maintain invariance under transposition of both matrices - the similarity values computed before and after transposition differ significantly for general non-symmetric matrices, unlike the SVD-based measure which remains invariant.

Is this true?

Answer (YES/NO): YES